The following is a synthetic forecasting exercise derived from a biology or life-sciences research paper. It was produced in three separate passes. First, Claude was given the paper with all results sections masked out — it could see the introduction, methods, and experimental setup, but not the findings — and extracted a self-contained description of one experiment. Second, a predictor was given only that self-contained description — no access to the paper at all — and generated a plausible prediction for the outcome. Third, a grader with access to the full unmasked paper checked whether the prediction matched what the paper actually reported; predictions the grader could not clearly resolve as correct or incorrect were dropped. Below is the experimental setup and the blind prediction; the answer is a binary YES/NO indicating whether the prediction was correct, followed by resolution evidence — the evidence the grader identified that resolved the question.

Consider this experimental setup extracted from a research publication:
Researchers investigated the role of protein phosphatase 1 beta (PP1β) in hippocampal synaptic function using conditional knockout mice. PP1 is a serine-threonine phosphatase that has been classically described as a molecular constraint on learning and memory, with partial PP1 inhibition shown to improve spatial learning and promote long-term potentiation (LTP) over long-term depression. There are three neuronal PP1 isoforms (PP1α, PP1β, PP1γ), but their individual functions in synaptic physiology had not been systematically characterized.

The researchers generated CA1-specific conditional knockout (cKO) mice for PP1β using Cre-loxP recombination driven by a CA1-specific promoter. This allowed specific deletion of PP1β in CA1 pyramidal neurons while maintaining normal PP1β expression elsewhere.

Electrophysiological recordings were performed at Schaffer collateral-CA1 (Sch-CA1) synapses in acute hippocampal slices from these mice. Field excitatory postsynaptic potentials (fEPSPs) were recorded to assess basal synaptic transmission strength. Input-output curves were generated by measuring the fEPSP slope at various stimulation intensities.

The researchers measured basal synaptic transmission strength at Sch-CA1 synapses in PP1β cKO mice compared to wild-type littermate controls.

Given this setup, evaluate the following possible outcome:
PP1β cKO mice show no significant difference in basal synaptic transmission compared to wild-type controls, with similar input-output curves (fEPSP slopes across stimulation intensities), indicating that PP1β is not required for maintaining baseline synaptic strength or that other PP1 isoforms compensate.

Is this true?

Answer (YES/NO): NO